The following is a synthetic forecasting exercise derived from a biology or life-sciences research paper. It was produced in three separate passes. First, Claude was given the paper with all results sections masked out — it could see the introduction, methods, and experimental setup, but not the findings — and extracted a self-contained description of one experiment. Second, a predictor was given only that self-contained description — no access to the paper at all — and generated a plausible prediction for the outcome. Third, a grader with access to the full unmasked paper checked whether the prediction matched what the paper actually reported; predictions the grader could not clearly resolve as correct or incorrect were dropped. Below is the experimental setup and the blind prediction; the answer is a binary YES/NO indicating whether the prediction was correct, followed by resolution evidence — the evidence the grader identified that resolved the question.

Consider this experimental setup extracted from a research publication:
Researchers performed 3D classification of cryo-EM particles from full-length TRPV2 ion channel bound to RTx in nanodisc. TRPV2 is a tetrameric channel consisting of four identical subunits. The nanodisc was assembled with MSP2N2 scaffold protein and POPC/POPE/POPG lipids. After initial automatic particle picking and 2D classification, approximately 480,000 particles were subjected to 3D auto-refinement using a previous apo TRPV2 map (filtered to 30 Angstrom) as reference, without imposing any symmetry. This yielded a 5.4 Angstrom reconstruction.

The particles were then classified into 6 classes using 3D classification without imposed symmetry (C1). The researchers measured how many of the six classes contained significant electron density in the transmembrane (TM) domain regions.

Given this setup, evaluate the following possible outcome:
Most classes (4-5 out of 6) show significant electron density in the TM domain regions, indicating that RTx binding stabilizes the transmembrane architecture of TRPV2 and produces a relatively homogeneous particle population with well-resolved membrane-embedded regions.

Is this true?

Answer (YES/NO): NO